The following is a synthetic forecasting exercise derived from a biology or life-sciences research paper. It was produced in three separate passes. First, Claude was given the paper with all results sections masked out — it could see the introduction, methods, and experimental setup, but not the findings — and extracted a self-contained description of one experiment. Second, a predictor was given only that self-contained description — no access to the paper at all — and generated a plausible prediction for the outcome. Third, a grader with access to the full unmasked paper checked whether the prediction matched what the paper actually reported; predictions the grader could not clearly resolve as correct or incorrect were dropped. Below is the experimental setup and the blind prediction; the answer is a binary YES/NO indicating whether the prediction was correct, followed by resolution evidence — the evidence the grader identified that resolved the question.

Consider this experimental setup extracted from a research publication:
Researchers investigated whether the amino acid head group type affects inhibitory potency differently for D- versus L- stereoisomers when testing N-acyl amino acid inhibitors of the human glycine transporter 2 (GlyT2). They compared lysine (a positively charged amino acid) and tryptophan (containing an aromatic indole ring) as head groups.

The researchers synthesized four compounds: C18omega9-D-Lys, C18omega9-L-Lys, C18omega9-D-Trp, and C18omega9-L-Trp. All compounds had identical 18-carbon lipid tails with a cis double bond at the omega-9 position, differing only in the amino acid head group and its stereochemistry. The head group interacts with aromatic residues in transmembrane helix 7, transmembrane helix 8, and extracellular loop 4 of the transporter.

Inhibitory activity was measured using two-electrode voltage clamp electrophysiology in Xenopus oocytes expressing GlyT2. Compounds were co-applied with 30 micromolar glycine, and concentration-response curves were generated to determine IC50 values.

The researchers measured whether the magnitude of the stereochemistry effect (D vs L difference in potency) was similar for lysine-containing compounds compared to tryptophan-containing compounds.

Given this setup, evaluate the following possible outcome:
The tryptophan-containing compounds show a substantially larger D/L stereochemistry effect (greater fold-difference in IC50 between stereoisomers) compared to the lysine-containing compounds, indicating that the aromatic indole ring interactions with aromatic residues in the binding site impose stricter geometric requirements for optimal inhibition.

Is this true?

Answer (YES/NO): YES